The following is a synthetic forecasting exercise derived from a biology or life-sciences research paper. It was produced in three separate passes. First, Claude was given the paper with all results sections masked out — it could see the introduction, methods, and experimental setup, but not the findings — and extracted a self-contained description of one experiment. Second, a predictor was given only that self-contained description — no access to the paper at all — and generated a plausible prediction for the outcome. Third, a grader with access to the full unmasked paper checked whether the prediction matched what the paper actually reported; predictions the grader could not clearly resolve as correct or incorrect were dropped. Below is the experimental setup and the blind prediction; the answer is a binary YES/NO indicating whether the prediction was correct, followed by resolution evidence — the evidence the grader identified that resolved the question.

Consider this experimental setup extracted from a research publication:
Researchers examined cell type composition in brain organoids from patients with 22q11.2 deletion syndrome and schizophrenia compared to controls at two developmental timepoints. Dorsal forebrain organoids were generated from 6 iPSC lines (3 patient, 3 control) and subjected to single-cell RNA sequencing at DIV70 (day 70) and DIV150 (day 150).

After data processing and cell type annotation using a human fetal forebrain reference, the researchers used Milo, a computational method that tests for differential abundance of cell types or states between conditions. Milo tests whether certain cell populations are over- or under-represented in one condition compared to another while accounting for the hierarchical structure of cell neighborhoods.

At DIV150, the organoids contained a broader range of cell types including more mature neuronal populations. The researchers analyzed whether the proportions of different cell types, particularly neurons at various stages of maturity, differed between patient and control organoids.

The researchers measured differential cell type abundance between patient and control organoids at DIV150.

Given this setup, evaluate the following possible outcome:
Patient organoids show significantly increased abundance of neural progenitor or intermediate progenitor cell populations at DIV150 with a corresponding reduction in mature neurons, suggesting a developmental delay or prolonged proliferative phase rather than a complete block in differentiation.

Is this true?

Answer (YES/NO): YES